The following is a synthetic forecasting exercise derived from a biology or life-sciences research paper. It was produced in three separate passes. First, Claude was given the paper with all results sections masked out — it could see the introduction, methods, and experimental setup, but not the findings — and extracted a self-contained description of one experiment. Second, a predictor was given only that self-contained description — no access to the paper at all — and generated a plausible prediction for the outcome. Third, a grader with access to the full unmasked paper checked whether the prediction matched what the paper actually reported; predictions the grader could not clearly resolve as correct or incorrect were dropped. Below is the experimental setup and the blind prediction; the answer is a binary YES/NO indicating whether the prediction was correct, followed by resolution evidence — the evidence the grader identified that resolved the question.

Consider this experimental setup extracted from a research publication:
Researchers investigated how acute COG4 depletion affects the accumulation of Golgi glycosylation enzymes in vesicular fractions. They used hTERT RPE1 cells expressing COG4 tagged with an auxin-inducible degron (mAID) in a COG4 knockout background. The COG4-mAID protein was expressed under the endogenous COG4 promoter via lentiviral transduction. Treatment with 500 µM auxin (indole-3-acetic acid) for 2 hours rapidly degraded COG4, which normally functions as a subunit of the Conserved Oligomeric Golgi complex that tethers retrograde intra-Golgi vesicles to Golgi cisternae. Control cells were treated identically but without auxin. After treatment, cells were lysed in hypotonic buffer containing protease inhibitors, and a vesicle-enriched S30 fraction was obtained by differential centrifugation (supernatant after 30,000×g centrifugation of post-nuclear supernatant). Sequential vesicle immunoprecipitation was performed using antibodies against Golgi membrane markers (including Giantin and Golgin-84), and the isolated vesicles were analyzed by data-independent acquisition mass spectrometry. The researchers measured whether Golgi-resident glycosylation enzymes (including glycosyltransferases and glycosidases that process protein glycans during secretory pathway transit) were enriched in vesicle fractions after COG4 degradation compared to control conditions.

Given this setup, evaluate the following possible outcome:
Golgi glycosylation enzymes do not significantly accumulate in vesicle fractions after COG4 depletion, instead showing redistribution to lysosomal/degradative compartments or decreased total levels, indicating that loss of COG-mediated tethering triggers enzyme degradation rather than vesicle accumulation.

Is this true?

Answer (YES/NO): NO